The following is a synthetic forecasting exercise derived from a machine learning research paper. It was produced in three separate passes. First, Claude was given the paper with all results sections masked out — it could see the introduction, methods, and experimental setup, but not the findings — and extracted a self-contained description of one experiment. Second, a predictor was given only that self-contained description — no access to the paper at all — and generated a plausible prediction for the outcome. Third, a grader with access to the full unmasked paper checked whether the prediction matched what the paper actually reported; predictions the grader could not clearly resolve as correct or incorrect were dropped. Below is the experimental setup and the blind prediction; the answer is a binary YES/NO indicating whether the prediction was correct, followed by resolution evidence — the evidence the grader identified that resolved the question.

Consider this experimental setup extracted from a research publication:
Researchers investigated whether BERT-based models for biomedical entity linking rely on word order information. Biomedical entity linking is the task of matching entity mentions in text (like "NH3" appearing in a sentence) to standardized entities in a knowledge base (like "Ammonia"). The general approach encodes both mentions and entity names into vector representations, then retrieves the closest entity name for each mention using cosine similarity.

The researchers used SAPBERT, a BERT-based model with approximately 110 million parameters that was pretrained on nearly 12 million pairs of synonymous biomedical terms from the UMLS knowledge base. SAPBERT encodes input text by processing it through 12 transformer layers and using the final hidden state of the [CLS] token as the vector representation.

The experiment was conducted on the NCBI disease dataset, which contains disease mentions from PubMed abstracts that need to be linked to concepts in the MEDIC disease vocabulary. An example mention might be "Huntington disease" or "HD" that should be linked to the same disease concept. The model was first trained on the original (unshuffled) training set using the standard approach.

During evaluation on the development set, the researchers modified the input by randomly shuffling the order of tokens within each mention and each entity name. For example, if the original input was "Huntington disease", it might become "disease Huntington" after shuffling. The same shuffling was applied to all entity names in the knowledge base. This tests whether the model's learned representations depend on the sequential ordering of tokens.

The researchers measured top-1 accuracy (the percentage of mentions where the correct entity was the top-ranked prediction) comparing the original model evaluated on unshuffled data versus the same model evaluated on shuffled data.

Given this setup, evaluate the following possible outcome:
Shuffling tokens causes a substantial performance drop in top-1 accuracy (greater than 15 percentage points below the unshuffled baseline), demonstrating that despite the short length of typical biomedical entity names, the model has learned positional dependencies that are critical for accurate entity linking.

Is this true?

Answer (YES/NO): NO